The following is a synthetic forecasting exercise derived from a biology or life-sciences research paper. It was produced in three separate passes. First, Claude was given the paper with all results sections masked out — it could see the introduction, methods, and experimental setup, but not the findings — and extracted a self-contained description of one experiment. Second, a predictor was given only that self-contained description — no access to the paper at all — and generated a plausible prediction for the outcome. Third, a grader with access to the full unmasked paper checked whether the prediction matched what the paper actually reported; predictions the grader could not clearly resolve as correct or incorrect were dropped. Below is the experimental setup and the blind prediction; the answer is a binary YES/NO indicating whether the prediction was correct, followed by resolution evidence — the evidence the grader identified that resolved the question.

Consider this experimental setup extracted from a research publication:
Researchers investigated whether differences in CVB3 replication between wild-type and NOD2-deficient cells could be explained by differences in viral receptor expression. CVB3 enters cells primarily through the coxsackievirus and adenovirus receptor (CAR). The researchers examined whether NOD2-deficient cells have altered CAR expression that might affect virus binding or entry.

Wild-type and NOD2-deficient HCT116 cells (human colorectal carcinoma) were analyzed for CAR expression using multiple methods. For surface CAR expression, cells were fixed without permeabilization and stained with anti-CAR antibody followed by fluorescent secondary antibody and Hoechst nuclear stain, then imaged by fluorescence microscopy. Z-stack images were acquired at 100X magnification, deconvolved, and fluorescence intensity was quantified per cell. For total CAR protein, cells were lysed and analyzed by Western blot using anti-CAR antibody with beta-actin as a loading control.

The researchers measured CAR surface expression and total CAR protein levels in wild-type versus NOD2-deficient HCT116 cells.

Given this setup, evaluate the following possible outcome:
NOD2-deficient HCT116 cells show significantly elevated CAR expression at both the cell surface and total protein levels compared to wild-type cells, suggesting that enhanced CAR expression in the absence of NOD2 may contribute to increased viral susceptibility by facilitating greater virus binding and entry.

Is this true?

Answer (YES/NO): NO